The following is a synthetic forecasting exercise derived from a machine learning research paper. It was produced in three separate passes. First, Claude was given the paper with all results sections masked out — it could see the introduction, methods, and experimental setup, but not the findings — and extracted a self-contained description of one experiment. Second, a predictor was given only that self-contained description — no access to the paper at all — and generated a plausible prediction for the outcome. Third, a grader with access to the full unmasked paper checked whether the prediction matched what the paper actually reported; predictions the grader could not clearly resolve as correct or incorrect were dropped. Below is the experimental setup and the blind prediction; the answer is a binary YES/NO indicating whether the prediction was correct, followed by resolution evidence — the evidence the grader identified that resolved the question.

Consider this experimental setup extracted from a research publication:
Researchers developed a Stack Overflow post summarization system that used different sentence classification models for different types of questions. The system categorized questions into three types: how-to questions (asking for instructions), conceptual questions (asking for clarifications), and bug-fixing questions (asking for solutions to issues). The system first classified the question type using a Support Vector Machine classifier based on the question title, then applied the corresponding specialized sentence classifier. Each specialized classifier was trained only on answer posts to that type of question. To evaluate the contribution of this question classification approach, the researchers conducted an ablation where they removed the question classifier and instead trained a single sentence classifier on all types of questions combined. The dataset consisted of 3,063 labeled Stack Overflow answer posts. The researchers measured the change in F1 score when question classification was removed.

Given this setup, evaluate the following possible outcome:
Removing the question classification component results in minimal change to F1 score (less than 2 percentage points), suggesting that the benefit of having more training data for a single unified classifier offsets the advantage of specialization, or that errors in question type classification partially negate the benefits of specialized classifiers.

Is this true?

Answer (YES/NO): NO